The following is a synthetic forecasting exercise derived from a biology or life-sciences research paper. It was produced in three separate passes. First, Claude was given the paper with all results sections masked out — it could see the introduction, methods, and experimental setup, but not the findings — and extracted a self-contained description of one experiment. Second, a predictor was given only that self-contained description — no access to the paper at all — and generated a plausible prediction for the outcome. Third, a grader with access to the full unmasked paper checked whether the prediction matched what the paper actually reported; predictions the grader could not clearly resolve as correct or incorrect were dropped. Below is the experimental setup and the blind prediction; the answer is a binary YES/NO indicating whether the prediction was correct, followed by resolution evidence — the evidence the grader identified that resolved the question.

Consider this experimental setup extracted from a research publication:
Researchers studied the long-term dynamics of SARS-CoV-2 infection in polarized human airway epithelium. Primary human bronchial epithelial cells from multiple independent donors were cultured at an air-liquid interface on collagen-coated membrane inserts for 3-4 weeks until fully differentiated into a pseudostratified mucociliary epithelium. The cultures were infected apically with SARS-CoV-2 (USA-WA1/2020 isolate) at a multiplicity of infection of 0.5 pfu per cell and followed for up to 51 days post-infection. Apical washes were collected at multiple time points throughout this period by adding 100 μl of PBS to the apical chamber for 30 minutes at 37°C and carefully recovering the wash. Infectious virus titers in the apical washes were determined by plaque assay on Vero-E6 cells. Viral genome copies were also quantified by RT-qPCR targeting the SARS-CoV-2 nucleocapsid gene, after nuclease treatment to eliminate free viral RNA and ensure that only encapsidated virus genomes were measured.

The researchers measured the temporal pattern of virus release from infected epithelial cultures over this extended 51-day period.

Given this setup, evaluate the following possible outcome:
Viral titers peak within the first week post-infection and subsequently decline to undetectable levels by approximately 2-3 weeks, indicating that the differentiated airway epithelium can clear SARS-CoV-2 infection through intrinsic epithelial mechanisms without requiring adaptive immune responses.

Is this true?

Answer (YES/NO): NO